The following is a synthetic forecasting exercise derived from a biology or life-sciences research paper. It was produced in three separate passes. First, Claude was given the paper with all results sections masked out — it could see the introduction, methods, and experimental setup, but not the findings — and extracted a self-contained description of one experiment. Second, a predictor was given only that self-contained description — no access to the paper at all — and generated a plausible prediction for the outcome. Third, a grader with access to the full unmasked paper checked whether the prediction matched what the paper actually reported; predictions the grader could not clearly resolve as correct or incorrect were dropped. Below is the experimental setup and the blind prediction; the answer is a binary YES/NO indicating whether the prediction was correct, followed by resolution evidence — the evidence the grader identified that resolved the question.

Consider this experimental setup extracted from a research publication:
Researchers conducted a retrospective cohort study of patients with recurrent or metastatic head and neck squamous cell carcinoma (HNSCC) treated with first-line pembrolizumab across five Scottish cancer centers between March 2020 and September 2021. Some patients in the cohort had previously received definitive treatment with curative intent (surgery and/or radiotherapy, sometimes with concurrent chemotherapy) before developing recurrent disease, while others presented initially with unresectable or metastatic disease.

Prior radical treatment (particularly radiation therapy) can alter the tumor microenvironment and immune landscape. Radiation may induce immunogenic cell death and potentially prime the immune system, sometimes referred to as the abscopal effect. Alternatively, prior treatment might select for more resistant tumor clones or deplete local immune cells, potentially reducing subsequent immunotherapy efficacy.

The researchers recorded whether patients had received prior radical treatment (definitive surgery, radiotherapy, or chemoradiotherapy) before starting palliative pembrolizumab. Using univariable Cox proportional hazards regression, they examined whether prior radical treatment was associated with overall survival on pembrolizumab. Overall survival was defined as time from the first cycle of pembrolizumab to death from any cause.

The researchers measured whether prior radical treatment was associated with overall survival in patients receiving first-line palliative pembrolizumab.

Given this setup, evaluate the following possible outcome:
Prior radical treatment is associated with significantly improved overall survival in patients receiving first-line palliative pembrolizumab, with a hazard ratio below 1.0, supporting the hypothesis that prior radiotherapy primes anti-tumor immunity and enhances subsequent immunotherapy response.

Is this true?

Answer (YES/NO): NO